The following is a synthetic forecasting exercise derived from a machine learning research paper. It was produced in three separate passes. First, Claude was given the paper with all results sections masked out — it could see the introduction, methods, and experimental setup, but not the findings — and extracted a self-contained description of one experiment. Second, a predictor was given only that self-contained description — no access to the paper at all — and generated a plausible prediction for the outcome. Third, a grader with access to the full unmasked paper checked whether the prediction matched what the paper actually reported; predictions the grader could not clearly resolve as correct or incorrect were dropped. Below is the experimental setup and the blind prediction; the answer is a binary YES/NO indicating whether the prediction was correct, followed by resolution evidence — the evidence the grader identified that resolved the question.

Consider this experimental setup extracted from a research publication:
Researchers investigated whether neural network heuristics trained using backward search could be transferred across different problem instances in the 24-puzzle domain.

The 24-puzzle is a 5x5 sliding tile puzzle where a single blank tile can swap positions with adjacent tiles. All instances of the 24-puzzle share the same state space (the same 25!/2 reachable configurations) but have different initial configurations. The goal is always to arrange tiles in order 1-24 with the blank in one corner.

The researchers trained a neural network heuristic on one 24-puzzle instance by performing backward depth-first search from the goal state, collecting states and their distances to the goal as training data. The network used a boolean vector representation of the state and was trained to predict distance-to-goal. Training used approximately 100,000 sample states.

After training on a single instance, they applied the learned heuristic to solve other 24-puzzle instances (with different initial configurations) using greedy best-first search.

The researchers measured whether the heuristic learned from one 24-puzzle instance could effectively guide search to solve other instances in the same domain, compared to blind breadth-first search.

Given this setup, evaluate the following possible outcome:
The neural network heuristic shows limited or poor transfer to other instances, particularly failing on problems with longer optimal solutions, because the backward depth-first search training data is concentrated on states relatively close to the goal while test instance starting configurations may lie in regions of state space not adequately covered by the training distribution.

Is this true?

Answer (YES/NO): NO